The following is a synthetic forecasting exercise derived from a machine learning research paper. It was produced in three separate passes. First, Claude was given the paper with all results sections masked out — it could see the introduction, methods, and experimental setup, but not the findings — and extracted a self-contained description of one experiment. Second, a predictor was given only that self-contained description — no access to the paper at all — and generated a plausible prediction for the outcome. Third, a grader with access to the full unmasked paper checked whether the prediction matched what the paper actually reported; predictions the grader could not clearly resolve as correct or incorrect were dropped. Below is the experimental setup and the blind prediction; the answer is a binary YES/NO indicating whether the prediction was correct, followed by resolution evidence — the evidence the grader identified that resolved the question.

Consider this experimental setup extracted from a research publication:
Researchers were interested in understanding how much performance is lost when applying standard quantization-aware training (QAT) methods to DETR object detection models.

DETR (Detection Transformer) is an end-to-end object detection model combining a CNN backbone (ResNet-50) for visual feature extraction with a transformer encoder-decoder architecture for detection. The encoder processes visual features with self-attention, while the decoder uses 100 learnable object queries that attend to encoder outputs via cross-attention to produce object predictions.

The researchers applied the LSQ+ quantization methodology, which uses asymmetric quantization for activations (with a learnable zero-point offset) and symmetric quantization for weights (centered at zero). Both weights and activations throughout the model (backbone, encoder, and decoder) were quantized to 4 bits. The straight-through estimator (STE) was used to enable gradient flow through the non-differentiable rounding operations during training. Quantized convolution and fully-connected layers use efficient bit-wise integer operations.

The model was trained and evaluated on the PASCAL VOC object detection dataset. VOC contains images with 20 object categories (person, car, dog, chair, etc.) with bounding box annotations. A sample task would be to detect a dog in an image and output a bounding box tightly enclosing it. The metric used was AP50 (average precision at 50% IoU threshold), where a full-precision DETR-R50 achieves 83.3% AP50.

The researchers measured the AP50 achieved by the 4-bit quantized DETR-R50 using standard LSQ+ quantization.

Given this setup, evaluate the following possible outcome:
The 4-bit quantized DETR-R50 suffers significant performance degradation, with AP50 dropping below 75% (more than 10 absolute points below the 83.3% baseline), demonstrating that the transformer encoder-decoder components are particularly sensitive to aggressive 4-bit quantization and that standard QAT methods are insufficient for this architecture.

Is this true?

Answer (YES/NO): NO